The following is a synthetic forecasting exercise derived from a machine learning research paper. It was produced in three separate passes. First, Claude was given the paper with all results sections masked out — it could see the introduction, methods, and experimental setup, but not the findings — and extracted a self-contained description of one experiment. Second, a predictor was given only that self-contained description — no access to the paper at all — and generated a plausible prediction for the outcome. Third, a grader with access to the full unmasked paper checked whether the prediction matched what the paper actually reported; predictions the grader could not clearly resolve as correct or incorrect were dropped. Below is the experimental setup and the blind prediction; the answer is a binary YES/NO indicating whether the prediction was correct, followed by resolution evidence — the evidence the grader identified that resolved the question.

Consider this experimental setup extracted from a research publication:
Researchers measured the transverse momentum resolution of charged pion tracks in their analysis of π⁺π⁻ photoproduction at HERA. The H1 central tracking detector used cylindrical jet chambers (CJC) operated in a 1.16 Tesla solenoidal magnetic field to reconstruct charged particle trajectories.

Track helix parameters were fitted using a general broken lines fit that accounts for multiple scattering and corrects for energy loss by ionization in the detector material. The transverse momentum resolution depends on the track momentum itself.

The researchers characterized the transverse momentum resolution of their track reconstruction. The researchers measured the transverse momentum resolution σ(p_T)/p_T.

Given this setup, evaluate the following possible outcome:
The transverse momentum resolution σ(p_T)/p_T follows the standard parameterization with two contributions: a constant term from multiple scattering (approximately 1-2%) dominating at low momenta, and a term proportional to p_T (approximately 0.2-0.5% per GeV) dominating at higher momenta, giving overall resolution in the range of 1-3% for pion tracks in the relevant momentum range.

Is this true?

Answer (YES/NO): YES